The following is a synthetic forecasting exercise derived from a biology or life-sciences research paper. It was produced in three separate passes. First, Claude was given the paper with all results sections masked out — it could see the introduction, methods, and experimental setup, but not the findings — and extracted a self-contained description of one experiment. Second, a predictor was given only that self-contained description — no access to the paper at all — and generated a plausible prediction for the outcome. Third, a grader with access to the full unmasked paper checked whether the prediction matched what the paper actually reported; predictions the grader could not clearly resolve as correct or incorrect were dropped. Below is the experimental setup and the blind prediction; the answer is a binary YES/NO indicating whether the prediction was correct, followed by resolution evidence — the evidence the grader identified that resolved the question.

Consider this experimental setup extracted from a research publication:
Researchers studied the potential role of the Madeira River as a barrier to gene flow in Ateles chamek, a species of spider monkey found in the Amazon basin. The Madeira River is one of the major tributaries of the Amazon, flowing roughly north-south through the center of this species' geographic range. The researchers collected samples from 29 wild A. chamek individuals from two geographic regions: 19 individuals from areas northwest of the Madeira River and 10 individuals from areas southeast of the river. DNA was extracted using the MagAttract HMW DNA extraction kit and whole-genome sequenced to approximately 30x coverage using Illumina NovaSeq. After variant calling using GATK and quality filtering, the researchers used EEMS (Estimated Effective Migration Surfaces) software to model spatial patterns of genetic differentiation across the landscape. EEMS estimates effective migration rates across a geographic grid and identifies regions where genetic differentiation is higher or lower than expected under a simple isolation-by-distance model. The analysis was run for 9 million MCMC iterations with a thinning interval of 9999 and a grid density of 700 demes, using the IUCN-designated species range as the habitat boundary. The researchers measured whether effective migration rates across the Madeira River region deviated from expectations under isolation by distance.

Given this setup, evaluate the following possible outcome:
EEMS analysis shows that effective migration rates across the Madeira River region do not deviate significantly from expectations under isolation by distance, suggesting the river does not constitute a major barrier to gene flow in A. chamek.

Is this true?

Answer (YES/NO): NO